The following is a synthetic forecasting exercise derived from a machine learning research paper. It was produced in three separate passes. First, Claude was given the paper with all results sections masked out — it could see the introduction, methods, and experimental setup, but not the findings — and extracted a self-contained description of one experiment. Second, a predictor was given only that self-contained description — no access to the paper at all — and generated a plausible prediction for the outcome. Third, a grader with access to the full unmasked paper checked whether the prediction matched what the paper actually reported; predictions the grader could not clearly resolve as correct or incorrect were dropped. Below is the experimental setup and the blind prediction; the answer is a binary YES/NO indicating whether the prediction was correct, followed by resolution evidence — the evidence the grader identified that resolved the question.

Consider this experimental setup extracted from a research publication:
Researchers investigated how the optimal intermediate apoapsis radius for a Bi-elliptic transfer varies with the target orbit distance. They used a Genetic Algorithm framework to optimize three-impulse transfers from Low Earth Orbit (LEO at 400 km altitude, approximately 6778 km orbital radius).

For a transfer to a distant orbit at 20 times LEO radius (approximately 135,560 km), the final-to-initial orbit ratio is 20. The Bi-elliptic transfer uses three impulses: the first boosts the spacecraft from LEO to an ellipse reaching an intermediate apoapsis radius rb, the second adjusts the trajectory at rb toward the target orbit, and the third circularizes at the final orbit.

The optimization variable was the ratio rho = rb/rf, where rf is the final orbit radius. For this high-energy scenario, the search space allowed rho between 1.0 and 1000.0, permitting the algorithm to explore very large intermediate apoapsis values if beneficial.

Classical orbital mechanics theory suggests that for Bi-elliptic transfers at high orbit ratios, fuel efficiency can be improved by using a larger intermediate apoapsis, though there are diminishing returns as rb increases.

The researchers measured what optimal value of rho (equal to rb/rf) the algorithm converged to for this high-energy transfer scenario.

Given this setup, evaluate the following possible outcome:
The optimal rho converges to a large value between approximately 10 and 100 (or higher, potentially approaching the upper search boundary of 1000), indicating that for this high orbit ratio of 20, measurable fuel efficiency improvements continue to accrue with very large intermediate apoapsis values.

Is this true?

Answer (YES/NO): YES